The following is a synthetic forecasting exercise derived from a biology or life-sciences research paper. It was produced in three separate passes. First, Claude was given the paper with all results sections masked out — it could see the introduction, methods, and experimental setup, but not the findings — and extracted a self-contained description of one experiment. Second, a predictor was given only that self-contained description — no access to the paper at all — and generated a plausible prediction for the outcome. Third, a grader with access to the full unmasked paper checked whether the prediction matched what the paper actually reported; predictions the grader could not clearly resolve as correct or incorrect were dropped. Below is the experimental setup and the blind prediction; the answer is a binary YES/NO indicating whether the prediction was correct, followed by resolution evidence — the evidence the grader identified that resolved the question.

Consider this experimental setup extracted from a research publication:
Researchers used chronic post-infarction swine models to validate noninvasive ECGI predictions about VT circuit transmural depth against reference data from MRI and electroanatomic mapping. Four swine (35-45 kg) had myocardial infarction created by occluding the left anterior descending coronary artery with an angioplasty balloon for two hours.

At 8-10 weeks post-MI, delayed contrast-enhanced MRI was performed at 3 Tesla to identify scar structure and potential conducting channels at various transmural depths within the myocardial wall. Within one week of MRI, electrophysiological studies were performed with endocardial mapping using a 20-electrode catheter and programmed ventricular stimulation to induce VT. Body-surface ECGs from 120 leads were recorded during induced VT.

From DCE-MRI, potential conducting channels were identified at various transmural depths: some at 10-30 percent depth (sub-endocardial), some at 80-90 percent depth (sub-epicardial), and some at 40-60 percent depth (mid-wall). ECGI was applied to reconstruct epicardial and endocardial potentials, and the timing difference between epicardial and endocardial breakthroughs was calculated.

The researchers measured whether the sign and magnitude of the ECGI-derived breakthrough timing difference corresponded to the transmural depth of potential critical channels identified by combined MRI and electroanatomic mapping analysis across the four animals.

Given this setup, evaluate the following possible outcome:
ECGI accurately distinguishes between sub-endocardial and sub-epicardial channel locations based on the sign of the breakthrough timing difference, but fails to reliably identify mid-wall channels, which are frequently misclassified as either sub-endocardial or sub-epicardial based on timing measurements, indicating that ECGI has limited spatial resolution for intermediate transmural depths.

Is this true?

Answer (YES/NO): NO